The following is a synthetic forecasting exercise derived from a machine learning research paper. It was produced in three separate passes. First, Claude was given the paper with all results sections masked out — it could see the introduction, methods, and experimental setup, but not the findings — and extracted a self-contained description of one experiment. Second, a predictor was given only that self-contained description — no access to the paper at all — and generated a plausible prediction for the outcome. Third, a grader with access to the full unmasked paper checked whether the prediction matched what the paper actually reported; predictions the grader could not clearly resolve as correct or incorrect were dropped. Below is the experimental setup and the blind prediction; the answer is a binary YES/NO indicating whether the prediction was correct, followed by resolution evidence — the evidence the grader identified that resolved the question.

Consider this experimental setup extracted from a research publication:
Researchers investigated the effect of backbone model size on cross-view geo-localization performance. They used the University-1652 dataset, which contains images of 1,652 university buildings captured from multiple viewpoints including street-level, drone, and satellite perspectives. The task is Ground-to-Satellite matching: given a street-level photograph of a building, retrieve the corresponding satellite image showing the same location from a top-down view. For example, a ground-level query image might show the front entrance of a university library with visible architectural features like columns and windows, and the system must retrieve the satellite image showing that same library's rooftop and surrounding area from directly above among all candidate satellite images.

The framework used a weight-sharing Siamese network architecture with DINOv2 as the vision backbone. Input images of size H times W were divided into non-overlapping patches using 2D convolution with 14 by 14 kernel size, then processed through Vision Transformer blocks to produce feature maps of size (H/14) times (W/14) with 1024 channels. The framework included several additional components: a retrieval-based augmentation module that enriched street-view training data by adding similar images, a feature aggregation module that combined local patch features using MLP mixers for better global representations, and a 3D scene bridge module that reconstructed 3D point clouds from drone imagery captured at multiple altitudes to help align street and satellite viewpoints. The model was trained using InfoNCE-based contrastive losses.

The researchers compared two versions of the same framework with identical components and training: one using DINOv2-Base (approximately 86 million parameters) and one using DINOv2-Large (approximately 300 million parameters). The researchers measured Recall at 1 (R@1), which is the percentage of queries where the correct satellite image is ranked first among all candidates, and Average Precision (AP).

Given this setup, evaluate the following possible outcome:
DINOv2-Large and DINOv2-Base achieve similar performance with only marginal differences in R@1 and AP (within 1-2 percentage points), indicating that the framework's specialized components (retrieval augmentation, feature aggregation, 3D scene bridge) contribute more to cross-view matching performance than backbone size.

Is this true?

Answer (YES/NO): NO